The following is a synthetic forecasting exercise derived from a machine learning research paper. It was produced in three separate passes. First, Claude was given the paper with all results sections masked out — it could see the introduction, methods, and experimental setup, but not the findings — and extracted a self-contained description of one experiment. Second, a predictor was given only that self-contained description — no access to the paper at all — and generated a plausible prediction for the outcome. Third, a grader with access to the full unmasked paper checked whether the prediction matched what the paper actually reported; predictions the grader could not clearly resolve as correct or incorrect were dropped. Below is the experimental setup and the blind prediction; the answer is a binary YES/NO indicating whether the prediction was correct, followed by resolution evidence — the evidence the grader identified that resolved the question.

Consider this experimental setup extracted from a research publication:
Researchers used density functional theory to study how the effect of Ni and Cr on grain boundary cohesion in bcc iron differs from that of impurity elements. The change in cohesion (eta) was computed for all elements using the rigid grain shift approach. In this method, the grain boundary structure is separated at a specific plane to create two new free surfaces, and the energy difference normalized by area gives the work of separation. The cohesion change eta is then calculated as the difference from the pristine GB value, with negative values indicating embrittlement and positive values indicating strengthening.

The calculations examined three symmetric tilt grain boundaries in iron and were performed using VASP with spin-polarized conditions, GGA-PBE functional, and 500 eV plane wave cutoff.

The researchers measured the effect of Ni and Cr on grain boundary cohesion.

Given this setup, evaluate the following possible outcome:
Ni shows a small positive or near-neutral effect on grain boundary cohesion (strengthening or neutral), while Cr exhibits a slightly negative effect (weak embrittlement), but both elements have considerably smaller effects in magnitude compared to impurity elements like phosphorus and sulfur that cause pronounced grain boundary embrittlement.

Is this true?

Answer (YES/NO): NO